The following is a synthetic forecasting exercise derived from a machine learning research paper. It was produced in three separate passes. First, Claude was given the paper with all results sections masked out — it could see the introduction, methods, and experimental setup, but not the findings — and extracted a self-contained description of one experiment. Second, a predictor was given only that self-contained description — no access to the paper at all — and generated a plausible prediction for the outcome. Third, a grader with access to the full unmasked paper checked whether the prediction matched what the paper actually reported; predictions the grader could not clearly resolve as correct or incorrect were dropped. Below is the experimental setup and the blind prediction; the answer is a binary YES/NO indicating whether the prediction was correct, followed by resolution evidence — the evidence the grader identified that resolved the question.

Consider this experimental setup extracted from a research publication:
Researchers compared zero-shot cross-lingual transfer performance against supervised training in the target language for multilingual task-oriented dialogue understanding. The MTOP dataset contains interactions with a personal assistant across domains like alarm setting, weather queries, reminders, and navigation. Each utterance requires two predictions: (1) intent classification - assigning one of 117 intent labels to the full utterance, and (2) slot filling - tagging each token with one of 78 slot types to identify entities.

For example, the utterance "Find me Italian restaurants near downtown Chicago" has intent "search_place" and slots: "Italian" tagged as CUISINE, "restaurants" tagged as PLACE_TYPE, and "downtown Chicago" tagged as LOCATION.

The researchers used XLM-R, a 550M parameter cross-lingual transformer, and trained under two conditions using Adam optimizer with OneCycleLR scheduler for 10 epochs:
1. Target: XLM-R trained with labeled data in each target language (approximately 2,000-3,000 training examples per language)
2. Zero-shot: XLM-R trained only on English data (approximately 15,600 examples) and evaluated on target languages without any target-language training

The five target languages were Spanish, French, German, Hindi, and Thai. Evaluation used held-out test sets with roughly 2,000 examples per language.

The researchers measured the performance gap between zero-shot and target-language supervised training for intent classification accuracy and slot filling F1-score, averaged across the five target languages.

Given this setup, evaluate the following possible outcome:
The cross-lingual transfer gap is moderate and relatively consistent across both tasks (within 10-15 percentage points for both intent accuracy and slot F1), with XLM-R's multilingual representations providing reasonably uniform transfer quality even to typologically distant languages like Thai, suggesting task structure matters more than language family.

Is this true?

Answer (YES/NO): NO